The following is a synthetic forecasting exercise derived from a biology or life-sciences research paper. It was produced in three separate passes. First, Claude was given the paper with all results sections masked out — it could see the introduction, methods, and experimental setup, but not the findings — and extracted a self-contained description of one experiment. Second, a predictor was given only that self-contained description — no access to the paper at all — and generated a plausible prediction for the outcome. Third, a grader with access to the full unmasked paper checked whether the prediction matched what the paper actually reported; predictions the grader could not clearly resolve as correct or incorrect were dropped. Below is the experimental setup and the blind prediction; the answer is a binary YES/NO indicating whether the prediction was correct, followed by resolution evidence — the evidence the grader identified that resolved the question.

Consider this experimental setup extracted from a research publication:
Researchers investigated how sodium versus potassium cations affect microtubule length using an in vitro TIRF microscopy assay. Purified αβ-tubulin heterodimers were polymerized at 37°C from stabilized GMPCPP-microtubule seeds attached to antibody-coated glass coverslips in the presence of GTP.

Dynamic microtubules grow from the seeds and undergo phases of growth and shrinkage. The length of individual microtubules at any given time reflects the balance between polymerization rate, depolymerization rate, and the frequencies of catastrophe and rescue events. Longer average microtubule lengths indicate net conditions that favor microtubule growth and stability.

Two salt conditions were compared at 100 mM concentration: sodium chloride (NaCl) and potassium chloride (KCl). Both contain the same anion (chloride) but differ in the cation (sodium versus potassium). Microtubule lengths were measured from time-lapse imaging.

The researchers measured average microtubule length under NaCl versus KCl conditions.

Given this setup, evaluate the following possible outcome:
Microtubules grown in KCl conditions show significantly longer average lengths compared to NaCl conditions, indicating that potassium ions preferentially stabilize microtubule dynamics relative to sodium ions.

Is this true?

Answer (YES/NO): YES